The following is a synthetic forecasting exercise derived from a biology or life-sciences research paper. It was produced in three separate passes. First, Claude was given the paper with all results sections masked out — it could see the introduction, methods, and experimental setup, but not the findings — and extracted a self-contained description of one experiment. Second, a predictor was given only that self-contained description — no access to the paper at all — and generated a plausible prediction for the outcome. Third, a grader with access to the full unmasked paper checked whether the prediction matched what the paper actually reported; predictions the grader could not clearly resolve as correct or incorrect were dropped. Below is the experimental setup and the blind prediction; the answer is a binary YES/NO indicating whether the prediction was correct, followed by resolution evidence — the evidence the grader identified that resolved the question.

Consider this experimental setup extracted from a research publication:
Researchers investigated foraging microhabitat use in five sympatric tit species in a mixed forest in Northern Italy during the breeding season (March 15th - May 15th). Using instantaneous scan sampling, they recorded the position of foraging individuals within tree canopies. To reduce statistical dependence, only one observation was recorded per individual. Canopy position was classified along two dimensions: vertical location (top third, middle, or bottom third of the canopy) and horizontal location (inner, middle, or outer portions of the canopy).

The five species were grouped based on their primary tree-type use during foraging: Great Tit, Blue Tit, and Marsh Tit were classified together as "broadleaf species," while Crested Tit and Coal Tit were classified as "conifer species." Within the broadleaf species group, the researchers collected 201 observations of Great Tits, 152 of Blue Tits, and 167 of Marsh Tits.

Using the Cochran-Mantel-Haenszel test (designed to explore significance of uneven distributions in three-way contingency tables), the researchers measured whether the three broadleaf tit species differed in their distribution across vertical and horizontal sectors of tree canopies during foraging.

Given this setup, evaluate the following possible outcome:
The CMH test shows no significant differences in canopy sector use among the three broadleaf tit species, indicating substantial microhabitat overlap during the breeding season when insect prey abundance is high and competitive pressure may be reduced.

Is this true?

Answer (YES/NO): NO